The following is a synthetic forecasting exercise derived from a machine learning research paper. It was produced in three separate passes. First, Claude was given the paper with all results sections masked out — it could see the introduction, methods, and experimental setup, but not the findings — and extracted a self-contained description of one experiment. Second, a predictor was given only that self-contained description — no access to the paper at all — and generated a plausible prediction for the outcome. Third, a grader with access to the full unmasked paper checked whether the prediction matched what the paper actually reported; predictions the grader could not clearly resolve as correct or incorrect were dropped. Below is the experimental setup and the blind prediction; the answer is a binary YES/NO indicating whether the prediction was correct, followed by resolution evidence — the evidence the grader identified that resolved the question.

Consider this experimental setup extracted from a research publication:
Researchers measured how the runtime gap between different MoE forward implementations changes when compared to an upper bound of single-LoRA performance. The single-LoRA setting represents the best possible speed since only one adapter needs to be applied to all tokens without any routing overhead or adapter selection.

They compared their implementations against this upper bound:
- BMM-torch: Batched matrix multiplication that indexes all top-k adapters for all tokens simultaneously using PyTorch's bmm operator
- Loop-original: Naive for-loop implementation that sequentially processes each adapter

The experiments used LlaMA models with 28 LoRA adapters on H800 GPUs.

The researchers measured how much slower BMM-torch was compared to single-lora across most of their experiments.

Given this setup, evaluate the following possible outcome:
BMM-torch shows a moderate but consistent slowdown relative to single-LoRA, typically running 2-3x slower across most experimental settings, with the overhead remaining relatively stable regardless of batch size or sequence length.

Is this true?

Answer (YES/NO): YES